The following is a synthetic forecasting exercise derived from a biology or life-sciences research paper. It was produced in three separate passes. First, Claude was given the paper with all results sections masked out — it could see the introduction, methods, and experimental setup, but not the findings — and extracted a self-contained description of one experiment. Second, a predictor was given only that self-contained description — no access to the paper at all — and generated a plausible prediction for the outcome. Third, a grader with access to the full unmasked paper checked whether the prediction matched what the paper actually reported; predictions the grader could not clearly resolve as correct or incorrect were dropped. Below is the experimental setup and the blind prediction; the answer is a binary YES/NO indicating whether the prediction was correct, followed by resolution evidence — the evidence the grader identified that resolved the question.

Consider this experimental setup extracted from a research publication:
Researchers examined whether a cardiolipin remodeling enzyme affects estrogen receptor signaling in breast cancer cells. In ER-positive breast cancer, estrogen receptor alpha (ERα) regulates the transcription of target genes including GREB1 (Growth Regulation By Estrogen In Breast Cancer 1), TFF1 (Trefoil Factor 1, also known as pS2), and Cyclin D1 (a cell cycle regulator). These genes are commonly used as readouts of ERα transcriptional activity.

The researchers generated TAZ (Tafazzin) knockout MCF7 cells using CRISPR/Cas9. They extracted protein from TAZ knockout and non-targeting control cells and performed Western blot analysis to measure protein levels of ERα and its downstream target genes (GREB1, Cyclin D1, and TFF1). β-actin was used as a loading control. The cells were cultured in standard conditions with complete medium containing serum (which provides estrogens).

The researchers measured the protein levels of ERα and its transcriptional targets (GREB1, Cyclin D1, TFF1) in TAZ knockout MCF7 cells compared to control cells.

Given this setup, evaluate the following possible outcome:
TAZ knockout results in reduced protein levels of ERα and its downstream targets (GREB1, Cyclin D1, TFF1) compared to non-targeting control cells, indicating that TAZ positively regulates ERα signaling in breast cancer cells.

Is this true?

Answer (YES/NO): YES